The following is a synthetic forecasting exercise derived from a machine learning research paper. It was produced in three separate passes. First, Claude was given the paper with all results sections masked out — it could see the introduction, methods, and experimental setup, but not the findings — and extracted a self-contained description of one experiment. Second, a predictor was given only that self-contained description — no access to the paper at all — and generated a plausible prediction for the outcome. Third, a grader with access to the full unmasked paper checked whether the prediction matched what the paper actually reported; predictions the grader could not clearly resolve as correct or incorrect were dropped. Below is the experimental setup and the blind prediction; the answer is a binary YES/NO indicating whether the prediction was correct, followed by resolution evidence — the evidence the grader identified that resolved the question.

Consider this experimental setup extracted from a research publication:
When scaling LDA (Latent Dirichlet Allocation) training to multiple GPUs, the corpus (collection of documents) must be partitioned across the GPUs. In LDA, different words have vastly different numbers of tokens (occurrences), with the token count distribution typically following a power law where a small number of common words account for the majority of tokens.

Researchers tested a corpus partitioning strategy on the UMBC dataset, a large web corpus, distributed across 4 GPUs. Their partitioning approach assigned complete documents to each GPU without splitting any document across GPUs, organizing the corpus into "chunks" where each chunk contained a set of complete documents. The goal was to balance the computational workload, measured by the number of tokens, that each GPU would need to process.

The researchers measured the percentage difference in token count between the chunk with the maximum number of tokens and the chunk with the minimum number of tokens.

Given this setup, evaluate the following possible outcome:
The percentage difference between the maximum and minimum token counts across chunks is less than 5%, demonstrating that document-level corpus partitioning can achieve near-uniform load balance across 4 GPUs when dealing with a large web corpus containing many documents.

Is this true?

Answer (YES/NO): NO